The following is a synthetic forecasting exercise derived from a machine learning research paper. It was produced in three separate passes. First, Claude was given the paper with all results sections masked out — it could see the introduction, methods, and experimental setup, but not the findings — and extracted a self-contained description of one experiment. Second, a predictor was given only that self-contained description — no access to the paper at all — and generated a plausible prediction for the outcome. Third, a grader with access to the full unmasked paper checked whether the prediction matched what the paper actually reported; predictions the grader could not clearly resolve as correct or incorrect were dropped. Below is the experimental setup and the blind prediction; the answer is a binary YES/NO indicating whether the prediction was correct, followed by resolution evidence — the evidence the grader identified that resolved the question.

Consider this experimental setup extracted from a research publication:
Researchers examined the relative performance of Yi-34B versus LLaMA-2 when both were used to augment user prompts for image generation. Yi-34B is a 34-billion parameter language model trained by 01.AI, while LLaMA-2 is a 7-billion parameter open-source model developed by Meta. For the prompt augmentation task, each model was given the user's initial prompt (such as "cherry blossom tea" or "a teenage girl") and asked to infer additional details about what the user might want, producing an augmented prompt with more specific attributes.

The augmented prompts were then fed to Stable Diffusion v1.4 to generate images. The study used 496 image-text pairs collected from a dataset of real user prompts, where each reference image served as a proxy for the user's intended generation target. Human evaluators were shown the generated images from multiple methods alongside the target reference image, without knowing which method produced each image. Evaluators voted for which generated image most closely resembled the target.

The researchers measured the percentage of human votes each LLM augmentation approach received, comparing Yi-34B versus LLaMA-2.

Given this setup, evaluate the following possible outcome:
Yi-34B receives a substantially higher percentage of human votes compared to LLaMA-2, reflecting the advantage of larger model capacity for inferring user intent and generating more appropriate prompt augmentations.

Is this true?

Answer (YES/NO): NO